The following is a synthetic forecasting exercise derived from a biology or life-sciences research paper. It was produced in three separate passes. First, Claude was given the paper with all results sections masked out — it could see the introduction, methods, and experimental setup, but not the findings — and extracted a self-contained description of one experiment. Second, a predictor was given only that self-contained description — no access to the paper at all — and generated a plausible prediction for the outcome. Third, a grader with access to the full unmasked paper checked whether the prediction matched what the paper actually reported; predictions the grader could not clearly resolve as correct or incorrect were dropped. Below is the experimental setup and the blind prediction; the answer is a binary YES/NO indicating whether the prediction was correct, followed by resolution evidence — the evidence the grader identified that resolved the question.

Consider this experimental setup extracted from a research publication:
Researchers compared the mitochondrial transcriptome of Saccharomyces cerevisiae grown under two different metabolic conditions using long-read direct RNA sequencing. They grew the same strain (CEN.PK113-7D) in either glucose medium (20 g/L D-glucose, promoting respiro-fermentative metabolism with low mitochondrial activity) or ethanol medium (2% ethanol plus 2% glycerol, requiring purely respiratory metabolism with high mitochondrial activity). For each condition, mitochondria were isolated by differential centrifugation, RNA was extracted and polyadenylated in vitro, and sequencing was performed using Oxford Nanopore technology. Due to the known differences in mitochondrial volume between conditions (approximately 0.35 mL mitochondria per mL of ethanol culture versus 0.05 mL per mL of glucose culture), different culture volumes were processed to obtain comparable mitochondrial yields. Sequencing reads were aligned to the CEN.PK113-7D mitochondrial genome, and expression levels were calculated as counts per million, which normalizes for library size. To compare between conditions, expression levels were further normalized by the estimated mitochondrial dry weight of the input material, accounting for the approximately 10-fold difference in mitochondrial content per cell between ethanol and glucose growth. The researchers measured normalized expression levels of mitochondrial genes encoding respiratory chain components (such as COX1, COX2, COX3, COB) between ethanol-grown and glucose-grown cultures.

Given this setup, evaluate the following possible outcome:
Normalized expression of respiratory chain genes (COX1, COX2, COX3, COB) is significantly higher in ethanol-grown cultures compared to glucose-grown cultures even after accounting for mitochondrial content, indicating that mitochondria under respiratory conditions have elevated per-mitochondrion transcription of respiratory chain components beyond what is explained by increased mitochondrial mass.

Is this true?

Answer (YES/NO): NO